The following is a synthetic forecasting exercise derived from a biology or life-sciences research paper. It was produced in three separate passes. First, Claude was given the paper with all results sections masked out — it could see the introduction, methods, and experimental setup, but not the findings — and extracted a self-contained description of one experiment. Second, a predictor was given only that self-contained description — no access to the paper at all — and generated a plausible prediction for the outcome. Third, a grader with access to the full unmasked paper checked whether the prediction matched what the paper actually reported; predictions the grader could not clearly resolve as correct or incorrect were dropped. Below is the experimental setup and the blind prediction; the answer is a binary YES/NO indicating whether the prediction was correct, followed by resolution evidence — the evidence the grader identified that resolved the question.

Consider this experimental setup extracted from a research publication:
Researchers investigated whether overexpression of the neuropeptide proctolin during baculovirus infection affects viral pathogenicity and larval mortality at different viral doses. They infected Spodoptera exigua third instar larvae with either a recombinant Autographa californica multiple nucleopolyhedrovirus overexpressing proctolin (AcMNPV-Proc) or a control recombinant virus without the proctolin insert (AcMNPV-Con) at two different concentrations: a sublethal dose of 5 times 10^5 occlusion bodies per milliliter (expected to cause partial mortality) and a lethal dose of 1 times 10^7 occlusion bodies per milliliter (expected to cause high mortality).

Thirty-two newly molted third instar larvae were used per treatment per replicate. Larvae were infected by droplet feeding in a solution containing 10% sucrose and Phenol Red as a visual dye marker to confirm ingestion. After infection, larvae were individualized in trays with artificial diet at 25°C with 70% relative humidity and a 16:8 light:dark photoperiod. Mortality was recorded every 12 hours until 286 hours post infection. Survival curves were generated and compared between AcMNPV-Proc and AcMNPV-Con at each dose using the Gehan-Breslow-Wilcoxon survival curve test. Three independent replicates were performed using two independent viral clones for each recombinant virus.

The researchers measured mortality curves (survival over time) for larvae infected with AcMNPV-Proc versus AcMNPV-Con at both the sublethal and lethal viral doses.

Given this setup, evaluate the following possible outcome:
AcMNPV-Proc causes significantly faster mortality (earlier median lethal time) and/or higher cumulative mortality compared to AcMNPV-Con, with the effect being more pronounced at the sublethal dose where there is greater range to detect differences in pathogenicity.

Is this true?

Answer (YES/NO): YES